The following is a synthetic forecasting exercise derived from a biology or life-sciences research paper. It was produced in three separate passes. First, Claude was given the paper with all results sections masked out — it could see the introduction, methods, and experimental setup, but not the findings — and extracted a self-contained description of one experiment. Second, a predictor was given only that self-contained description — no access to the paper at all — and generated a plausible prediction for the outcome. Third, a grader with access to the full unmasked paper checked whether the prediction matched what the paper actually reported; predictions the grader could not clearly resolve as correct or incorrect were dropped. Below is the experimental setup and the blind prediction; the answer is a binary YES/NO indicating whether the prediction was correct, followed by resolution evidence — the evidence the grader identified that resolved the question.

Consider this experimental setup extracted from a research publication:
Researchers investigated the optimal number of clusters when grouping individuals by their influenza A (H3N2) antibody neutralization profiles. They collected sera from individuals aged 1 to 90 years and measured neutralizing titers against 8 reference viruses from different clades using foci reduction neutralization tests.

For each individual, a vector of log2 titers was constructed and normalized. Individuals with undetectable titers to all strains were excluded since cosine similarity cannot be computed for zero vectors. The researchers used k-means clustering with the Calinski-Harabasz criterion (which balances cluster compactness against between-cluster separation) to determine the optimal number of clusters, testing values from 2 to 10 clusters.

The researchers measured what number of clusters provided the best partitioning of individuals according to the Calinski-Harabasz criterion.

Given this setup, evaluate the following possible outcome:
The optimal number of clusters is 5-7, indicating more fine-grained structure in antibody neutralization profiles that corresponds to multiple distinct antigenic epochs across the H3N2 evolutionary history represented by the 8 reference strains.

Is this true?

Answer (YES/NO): NO